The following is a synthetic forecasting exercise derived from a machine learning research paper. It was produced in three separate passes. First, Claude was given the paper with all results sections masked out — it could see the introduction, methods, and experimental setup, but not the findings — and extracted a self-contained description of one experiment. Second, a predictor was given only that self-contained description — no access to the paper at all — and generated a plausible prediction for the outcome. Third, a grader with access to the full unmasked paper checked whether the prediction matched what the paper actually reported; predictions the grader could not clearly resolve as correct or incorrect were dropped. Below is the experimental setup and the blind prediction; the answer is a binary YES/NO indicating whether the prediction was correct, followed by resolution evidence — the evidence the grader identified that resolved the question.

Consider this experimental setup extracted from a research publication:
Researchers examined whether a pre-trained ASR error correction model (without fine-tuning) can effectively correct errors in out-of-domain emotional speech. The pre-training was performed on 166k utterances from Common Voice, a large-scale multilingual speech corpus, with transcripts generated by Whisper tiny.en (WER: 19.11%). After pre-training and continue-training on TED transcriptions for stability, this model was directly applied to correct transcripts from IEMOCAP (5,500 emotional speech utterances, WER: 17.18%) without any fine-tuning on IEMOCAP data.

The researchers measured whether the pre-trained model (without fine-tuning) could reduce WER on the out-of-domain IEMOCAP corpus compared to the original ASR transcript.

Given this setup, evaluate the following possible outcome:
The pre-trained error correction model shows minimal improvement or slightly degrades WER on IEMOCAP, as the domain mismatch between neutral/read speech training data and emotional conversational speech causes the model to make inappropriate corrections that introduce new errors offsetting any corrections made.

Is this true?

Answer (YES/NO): YES